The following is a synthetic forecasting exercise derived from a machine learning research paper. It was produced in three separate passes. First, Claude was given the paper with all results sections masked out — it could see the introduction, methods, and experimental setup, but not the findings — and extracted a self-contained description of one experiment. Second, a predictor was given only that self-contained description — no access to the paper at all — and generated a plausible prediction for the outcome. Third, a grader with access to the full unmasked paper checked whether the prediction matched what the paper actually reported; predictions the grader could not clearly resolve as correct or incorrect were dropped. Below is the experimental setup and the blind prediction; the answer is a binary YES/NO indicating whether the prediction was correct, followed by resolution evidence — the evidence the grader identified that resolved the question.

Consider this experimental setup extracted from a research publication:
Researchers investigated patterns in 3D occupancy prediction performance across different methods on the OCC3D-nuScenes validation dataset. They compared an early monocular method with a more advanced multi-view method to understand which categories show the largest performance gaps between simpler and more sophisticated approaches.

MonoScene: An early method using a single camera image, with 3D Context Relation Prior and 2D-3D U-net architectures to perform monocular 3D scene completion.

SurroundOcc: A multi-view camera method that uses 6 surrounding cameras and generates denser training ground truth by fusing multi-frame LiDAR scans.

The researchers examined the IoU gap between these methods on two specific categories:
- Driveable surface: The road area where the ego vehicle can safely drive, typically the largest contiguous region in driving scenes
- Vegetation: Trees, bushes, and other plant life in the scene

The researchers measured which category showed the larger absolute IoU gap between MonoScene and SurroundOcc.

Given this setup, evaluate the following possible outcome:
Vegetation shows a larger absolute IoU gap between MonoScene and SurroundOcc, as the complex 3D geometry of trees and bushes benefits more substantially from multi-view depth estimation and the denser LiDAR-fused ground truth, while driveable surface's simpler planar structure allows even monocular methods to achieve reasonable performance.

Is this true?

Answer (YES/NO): NO